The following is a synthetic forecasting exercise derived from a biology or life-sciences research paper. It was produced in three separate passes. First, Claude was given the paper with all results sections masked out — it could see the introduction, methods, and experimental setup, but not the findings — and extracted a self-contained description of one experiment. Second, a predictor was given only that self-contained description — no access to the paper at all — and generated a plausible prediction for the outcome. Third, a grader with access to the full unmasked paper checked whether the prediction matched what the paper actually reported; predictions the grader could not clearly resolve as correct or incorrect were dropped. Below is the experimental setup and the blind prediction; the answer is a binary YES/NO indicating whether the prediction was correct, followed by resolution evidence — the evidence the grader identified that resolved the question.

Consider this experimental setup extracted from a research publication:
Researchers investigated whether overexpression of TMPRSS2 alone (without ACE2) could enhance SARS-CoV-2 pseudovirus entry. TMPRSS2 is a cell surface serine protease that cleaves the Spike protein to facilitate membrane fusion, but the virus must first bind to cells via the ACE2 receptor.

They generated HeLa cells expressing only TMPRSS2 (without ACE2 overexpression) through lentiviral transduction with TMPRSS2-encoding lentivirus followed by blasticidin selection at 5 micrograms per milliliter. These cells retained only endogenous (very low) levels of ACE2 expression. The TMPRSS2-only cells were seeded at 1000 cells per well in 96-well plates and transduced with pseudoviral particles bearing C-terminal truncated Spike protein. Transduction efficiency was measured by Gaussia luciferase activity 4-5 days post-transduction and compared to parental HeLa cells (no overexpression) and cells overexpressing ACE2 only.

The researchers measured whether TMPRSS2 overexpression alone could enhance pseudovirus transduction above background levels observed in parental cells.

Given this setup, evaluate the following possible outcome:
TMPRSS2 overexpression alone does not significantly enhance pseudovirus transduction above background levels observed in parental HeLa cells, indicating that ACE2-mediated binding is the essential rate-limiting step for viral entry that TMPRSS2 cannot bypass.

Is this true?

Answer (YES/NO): YES